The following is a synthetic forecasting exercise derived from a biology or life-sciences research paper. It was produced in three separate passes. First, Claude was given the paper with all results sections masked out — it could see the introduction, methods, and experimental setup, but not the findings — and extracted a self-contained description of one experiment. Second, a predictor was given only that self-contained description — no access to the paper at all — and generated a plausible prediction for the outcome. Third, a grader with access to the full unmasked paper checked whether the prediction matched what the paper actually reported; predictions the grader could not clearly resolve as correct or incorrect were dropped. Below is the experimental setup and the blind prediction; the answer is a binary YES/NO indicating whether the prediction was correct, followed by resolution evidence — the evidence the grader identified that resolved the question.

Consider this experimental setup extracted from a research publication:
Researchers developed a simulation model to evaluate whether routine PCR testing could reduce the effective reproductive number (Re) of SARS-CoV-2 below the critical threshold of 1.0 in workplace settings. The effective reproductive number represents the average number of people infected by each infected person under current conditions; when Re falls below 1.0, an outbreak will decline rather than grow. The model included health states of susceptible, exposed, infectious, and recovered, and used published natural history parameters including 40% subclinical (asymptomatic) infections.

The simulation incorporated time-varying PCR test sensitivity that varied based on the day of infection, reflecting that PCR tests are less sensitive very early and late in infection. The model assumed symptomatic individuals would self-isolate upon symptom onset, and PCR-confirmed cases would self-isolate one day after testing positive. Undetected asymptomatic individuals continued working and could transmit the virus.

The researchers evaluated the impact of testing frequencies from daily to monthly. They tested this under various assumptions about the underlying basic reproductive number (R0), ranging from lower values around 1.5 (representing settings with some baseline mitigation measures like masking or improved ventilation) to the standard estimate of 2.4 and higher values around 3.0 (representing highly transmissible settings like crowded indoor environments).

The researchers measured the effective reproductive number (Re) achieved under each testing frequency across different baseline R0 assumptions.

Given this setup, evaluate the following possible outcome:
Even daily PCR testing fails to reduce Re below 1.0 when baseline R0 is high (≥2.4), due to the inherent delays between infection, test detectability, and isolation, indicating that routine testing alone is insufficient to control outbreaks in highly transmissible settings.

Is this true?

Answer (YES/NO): NO